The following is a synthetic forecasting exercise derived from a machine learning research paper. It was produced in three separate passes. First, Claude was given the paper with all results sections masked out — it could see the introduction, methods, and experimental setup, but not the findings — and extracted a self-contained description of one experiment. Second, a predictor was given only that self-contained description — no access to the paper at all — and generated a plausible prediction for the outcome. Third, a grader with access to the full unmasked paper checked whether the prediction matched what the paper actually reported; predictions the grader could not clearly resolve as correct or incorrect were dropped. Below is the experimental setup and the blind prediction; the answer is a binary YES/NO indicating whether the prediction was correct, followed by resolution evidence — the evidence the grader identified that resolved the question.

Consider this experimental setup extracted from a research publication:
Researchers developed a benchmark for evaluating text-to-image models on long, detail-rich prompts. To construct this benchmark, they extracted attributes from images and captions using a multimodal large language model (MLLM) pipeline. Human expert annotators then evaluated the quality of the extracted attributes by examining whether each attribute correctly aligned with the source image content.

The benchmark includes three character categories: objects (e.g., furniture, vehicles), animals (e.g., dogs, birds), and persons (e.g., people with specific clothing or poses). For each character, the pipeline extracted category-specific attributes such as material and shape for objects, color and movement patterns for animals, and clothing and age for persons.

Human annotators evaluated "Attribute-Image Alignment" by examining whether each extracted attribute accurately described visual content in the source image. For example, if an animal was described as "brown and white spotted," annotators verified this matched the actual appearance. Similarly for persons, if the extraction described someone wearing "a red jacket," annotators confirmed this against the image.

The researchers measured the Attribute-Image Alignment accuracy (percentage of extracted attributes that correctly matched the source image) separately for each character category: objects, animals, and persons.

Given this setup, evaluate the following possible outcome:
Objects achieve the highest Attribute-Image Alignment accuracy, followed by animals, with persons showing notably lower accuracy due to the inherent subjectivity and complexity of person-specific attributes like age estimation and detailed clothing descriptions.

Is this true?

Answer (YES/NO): NO